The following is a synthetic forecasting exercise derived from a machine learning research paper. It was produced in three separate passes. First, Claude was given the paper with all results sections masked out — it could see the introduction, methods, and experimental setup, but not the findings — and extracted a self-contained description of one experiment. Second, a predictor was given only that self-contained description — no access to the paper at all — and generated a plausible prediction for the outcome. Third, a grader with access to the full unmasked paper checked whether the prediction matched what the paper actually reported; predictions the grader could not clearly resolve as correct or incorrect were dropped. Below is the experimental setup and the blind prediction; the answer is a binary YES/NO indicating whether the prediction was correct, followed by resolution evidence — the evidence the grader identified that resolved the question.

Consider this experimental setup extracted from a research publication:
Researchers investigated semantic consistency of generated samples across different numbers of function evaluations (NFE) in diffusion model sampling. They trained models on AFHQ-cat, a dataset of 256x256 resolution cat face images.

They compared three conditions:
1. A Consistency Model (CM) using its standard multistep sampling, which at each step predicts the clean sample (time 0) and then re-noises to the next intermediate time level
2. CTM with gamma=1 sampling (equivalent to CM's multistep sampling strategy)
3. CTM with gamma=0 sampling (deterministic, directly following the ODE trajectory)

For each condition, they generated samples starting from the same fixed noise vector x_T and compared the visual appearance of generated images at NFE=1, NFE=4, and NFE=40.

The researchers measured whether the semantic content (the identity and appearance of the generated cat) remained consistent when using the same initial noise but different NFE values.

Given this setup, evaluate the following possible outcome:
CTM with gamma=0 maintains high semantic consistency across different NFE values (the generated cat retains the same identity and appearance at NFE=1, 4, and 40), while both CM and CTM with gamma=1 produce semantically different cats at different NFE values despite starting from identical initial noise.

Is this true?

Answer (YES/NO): YES